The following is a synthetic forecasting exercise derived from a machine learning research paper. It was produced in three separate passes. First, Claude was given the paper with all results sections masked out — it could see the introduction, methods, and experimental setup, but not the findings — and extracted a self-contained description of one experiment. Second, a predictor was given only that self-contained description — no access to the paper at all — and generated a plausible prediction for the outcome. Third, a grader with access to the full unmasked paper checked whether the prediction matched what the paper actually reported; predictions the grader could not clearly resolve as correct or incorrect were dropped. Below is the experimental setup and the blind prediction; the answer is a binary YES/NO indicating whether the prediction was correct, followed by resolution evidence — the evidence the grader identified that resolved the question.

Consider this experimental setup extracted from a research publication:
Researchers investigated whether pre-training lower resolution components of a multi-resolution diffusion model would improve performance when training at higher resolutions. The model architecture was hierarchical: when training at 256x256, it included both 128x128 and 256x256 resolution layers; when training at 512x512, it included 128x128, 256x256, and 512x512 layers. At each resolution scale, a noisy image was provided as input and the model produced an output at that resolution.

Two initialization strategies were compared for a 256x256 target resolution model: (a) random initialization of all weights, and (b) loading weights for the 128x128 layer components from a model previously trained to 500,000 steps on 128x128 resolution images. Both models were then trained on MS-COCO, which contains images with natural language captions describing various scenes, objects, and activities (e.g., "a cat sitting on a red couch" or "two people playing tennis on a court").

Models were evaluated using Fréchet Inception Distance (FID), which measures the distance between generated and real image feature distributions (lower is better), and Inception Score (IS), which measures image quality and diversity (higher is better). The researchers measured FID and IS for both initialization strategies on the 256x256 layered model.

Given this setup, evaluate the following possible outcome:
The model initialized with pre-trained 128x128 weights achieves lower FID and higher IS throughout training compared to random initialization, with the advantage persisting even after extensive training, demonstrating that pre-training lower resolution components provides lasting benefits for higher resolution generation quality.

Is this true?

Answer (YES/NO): NO